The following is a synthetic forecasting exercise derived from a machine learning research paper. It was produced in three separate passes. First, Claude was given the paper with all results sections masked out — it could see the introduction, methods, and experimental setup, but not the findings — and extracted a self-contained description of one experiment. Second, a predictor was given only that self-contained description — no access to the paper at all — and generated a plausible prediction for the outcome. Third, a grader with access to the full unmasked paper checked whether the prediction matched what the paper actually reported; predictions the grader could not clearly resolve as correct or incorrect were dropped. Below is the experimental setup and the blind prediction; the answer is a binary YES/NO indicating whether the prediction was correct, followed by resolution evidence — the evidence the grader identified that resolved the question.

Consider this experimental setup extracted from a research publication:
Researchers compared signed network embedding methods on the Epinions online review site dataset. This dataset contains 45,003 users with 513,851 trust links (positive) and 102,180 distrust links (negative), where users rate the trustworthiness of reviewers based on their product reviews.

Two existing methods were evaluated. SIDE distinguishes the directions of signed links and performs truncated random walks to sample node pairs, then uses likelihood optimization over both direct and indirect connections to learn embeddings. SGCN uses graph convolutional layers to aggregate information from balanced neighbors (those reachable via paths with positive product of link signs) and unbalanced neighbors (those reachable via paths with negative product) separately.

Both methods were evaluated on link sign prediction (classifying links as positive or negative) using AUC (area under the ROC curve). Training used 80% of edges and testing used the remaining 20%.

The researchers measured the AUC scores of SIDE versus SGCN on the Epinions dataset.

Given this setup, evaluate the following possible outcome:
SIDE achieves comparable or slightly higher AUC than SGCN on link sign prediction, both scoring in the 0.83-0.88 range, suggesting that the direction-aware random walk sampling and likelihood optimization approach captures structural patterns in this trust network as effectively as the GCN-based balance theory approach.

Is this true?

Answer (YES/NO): NO